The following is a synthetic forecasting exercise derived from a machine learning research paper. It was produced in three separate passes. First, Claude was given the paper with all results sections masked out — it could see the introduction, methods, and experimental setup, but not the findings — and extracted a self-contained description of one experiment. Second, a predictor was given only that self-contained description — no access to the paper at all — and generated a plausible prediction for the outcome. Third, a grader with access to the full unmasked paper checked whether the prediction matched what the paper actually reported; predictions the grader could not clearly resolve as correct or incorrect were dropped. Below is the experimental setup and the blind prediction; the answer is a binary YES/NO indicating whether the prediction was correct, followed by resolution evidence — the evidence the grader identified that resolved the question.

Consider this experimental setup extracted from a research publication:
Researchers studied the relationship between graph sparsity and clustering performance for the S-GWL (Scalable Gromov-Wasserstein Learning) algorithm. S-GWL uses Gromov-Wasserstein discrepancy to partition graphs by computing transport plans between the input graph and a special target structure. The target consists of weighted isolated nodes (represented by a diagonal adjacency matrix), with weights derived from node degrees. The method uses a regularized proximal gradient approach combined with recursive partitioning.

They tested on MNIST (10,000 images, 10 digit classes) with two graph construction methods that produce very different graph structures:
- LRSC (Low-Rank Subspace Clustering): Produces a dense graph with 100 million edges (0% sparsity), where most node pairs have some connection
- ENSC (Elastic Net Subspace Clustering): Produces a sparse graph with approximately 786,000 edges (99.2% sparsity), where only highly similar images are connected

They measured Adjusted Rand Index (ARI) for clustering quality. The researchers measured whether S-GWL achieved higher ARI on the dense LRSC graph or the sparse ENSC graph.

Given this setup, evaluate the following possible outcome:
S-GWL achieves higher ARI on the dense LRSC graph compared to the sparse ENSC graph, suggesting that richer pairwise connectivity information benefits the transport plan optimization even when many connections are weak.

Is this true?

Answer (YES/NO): NO